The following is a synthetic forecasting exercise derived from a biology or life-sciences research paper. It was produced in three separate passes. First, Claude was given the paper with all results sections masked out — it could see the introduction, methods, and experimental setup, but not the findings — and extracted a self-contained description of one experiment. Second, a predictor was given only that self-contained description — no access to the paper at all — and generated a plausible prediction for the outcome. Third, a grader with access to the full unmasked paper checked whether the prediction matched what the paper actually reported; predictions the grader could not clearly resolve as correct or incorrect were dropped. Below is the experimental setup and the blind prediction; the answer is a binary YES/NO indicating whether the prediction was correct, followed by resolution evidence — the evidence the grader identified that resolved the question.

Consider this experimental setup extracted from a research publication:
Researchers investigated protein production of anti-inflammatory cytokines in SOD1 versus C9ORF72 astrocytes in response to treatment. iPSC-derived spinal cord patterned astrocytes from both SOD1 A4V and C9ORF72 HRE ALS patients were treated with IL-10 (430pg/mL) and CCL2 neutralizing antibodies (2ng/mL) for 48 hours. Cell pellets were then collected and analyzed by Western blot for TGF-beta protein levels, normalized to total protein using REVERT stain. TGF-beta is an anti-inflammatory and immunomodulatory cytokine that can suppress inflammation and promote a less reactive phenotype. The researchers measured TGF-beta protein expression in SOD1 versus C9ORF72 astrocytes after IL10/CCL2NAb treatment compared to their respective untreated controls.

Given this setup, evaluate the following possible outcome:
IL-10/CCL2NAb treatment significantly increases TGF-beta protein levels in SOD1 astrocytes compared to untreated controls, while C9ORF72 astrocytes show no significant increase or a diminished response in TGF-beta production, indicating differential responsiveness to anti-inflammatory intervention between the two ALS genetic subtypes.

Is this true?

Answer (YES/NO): NO